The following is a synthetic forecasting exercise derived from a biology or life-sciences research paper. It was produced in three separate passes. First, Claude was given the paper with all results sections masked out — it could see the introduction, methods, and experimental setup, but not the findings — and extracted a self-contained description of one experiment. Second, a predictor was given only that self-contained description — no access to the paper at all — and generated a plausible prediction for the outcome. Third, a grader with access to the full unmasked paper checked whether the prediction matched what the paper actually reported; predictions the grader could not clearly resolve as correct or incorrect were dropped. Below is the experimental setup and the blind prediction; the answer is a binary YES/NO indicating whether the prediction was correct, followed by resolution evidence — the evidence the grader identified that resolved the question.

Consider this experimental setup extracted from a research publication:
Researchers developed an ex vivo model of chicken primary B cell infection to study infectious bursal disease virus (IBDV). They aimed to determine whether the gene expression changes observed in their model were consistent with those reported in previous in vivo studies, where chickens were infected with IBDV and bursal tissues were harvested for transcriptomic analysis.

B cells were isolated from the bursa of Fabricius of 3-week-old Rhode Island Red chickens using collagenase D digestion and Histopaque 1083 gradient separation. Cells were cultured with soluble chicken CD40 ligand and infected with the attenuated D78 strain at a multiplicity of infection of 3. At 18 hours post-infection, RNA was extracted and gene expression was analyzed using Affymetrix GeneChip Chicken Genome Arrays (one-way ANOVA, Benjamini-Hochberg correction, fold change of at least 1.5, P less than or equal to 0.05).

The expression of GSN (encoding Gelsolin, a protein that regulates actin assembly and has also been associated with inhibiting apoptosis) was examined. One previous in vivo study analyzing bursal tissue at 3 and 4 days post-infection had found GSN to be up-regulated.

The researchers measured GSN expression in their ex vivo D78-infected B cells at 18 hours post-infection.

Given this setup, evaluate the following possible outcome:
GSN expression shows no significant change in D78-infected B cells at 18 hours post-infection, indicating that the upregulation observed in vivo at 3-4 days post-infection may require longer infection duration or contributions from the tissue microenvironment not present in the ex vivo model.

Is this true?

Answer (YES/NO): NO